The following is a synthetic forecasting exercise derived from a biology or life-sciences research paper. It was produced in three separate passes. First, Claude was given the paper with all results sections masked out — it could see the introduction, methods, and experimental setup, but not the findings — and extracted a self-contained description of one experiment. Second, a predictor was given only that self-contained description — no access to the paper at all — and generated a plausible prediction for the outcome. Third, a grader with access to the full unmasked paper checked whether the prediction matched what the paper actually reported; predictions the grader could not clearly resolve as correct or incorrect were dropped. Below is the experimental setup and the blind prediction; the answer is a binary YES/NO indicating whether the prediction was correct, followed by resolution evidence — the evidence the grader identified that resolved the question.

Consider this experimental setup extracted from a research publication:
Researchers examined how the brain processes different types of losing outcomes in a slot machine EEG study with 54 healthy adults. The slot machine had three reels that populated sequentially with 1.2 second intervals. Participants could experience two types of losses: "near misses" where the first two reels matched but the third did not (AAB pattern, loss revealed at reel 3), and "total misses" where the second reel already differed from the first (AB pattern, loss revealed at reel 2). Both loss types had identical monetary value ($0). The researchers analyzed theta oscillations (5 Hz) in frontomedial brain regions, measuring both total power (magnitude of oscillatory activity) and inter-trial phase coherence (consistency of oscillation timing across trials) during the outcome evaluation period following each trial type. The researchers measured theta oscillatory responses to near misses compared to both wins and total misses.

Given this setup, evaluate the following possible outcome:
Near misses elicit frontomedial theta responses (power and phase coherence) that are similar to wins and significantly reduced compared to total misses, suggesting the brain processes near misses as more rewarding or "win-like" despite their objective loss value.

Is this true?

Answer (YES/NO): NO